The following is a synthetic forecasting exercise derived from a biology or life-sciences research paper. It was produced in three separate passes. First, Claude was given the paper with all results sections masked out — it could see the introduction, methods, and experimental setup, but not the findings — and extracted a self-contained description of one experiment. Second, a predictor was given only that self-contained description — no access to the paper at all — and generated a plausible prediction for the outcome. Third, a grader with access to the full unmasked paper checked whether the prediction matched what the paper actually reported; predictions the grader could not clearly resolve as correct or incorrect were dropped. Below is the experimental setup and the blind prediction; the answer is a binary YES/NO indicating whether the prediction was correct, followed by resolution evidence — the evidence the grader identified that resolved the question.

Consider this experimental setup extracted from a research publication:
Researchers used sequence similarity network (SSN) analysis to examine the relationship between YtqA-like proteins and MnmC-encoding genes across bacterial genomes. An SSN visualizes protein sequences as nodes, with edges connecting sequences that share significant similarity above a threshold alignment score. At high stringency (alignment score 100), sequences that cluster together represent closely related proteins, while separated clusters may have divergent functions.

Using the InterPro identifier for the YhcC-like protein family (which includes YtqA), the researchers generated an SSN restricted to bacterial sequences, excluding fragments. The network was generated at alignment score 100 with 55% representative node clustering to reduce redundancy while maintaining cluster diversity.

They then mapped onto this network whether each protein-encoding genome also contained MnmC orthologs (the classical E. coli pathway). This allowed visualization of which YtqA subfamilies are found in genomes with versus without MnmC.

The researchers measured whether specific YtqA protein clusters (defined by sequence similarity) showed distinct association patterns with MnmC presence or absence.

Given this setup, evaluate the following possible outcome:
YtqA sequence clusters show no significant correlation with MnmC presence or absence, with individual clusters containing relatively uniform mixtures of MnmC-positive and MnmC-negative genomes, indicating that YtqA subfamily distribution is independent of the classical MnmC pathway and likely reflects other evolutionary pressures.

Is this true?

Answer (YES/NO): NO